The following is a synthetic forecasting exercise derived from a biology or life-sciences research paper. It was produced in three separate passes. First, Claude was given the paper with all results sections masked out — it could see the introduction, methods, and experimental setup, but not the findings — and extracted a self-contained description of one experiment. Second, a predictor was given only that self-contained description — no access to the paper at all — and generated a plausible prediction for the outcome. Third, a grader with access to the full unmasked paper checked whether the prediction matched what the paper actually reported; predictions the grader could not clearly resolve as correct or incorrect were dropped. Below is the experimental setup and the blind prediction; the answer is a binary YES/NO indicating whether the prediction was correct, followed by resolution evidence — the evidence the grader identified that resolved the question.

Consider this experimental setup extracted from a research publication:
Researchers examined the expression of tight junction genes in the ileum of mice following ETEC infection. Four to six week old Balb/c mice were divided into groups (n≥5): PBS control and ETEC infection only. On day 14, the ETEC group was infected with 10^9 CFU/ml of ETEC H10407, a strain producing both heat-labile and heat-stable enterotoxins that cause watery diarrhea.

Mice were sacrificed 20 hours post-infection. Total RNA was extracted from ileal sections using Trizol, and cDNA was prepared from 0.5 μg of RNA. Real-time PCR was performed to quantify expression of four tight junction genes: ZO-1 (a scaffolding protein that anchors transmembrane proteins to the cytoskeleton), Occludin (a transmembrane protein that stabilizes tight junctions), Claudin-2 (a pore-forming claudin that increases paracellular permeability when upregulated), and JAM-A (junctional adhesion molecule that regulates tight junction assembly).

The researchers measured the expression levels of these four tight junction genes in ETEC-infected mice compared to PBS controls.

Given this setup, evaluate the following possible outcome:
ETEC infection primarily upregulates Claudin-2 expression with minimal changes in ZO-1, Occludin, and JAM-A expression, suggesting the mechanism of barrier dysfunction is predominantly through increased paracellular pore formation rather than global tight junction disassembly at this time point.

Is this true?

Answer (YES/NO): NO